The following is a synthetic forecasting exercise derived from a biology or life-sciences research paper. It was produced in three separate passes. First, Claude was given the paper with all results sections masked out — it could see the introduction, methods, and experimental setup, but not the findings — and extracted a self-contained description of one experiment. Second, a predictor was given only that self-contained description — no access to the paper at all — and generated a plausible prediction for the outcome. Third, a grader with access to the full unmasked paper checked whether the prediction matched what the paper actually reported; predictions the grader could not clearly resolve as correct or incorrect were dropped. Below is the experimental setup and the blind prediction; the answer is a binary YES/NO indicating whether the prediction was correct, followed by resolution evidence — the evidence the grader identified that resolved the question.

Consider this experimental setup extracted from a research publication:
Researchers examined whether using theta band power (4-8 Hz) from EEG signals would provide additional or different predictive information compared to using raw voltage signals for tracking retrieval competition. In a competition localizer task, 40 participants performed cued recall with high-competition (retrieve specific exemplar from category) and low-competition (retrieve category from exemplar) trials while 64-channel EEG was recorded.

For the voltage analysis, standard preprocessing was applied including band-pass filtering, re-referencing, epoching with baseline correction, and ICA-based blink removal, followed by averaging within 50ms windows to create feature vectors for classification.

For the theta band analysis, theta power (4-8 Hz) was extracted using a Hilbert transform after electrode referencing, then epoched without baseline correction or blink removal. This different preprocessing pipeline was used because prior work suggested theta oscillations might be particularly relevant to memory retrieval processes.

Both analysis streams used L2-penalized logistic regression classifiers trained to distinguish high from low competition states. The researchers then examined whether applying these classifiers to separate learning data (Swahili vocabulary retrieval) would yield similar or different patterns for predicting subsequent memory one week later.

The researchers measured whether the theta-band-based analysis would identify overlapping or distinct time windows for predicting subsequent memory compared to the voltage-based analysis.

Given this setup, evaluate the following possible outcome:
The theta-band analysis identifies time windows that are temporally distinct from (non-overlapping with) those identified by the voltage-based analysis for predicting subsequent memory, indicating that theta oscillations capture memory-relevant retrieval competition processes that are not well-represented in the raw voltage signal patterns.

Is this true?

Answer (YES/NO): NO